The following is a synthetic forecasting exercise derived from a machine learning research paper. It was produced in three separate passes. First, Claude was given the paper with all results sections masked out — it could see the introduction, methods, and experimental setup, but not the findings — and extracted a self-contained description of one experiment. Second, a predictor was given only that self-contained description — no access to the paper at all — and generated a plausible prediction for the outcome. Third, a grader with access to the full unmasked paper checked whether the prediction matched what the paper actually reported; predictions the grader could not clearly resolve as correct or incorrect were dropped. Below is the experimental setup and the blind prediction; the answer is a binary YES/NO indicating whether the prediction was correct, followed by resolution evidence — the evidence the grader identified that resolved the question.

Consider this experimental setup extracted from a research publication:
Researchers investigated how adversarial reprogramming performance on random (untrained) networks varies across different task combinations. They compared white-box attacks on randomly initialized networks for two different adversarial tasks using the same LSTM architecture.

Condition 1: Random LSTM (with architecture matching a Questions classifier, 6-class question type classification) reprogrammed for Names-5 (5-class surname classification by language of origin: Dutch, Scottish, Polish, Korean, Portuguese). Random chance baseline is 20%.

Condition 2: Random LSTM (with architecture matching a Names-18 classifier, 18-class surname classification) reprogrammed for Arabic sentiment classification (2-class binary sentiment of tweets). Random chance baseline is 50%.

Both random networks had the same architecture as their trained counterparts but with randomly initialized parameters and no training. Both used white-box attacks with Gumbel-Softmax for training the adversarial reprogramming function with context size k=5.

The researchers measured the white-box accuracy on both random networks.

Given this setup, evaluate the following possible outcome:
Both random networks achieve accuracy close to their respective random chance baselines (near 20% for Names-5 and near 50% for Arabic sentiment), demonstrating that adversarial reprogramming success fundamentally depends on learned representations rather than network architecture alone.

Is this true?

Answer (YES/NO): NO